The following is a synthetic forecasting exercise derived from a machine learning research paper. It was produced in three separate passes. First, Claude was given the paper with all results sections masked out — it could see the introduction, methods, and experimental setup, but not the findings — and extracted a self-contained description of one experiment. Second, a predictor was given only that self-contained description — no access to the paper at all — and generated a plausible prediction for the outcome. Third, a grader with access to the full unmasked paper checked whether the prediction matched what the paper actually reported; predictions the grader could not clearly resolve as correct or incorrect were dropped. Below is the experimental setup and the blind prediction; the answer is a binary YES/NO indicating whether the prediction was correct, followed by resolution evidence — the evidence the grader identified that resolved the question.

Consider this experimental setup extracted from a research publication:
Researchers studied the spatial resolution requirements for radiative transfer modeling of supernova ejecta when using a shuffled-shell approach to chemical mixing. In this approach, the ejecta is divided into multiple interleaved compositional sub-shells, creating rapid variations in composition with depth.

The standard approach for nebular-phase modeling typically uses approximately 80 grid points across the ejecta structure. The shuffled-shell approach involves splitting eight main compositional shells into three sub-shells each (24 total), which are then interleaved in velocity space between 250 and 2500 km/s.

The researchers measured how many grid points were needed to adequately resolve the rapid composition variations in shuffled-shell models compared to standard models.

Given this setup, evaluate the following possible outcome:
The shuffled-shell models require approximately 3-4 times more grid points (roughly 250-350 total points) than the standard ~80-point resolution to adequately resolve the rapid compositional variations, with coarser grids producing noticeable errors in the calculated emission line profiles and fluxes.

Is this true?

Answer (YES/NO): NO